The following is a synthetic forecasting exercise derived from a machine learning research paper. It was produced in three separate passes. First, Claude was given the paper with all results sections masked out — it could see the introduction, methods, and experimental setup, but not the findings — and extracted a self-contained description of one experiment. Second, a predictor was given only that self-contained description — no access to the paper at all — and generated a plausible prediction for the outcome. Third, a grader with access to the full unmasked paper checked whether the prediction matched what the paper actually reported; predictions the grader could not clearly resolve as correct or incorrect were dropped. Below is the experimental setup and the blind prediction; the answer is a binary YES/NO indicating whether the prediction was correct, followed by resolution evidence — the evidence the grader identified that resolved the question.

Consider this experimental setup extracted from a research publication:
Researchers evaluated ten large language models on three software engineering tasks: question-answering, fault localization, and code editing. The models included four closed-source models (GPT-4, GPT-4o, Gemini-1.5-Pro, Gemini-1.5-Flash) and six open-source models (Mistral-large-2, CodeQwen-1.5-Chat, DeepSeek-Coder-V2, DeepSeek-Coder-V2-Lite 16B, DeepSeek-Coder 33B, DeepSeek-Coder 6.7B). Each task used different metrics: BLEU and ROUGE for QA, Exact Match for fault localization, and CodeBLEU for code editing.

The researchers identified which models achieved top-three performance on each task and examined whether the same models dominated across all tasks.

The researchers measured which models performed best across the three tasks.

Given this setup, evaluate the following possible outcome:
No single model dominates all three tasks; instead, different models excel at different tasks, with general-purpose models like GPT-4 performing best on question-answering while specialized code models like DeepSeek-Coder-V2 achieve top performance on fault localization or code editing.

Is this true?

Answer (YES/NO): NO